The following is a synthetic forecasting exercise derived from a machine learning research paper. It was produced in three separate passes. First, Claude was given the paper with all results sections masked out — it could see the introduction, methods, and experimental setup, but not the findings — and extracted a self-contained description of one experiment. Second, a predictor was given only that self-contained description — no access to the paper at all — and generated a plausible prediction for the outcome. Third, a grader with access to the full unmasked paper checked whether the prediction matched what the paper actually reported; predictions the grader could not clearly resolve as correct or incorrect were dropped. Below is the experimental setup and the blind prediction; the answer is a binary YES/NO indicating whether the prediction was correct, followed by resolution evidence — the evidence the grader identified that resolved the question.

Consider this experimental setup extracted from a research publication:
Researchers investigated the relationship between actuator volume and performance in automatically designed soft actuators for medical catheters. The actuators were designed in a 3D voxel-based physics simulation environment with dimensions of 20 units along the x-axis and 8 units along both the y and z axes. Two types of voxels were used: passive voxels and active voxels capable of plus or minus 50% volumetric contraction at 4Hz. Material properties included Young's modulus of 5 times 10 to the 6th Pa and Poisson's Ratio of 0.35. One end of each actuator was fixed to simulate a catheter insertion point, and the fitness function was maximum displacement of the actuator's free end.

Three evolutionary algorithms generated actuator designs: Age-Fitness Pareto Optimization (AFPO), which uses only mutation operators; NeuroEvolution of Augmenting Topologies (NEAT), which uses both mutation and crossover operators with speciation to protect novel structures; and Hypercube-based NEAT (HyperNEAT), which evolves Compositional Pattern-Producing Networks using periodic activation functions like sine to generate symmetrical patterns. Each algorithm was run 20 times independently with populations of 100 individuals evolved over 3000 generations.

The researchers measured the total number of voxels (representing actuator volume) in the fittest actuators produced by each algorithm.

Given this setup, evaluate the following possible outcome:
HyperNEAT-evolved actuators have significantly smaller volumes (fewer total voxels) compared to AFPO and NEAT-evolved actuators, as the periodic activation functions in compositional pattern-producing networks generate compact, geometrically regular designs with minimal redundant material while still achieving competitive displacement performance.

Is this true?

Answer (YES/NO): NO